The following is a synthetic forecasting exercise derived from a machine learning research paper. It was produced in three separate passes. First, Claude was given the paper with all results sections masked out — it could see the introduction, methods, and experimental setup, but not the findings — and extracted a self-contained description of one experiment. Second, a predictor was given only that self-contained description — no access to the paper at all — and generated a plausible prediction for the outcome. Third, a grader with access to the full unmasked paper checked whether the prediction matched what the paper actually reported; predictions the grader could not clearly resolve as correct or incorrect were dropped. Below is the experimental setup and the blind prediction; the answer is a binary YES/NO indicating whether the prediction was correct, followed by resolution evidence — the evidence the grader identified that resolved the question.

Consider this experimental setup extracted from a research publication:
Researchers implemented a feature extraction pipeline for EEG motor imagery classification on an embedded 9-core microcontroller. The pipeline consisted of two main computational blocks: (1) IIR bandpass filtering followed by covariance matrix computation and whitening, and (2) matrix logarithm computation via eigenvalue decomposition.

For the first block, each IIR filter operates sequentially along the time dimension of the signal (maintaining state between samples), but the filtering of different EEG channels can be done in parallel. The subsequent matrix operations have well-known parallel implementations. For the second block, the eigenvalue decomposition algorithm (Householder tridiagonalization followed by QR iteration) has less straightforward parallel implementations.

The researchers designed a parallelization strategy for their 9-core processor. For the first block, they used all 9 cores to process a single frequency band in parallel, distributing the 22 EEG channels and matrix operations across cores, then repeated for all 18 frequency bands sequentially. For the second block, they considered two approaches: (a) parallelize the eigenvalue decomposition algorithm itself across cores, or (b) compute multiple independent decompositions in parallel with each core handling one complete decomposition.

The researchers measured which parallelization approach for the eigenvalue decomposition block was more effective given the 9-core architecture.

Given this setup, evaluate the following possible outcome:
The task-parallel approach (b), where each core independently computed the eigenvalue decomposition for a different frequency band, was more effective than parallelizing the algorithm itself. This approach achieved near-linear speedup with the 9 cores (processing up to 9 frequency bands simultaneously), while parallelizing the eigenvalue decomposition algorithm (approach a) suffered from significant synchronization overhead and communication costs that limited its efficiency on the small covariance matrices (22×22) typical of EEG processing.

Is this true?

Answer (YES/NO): YES